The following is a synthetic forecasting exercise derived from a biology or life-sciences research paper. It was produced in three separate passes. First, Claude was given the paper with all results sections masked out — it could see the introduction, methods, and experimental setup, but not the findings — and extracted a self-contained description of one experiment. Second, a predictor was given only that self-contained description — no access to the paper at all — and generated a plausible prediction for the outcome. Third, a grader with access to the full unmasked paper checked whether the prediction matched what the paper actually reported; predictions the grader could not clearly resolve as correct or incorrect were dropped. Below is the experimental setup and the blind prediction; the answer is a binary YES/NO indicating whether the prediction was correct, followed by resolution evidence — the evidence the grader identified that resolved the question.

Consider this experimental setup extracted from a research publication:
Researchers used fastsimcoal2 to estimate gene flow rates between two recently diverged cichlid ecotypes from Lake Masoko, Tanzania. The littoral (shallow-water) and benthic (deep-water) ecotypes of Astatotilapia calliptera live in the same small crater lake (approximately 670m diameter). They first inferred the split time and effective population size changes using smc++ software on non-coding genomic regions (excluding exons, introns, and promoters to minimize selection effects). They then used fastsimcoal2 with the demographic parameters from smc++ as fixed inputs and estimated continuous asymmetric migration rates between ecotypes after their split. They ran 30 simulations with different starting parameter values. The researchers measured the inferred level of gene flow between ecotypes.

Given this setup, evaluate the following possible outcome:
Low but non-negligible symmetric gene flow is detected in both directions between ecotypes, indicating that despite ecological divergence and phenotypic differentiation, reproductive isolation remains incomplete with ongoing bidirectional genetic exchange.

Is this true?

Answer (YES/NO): NO